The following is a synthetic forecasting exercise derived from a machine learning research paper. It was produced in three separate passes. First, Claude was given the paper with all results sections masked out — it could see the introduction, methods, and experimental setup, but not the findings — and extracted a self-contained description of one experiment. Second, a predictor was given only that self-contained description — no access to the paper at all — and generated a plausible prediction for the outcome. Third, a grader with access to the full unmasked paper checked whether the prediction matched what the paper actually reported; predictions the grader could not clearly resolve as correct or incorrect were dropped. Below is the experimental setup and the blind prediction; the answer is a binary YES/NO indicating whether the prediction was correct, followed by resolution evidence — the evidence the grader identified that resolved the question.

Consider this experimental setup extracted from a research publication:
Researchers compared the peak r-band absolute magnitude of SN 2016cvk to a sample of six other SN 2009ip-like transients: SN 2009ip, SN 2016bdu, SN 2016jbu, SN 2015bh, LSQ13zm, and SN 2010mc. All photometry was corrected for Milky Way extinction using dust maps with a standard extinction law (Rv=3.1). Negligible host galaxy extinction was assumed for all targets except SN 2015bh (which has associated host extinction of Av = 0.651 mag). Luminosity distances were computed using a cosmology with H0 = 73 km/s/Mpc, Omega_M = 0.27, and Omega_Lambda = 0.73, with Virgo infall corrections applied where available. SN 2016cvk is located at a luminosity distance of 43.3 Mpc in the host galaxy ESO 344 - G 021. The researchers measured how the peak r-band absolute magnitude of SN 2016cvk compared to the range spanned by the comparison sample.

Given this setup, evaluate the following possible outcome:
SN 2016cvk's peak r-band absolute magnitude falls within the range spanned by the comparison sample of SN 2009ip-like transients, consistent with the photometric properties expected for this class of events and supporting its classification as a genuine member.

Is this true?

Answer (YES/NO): YES